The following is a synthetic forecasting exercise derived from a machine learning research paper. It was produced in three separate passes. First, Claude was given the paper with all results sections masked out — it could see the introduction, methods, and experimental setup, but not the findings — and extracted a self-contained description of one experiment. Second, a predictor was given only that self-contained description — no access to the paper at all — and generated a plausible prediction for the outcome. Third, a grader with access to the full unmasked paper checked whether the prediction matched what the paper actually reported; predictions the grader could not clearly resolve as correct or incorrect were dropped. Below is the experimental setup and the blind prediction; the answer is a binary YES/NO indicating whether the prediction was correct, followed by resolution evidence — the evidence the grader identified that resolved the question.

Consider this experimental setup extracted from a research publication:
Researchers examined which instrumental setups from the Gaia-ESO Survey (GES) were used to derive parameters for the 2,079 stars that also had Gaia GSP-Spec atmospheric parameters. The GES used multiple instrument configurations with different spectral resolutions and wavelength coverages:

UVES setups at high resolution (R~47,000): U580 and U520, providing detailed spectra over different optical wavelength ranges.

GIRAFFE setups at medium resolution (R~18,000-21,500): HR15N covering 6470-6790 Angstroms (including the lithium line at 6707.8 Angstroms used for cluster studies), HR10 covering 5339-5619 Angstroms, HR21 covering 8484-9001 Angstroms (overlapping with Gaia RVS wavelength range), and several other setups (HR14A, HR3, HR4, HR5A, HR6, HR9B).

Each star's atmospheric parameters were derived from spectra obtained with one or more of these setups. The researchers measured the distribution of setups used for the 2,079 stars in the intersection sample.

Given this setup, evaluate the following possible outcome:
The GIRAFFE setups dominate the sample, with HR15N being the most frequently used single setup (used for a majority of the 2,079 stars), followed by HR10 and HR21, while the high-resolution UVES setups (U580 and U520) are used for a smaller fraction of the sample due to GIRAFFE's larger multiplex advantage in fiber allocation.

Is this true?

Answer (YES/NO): NO